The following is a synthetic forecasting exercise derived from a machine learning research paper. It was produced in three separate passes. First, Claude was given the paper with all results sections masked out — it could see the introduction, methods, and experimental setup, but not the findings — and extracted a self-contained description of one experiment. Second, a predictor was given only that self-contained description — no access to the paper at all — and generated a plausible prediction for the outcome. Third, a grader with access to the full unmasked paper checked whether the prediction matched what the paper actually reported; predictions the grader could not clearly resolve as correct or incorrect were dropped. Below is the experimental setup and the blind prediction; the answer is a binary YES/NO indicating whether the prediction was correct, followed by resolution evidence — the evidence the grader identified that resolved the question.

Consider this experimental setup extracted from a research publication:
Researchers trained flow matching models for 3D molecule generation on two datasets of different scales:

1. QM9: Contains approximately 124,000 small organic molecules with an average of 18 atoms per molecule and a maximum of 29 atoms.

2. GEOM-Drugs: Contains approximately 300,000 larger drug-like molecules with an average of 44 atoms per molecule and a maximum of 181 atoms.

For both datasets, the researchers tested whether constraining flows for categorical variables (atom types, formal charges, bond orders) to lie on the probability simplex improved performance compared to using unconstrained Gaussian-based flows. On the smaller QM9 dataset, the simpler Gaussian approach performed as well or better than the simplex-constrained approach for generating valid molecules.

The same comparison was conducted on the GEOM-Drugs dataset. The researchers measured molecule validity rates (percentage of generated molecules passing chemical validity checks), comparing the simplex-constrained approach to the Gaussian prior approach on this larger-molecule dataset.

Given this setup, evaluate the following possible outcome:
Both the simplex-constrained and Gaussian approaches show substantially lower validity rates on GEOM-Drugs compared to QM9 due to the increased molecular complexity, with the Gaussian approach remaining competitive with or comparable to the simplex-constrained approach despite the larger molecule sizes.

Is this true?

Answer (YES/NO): YES